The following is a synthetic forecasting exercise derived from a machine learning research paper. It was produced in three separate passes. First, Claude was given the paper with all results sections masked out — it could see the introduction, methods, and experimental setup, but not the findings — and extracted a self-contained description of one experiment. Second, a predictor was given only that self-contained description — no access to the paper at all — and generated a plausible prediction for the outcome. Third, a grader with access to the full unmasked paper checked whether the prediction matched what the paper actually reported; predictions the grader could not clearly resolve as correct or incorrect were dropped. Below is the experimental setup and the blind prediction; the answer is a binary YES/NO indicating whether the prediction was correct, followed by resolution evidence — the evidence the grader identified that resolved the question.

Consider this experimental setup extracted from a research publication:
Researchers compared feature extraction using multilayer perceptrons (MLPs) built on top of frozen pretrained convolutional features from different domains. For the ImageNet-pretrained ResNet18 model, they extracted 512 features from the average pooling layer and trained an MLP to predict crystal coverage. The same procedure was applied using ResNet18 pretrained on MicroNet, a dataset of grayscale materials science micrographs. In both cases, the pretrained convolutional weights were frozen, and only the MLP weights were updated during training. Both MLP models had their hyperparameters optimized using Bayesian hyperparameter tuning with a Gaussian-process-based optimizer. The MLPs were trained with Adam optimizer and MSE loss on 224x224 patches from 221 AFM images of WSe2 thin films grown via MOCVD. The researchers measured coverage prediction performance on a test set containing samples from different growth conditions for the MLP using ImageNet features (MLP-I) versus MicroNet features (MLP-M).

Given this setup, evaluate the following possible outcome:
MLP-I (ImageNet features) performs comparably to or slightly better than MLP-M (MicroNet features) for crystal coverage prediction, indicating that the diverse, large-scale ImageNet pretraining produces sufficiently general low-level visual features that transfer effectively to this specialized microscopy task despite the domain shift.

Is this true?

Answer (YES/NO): NO